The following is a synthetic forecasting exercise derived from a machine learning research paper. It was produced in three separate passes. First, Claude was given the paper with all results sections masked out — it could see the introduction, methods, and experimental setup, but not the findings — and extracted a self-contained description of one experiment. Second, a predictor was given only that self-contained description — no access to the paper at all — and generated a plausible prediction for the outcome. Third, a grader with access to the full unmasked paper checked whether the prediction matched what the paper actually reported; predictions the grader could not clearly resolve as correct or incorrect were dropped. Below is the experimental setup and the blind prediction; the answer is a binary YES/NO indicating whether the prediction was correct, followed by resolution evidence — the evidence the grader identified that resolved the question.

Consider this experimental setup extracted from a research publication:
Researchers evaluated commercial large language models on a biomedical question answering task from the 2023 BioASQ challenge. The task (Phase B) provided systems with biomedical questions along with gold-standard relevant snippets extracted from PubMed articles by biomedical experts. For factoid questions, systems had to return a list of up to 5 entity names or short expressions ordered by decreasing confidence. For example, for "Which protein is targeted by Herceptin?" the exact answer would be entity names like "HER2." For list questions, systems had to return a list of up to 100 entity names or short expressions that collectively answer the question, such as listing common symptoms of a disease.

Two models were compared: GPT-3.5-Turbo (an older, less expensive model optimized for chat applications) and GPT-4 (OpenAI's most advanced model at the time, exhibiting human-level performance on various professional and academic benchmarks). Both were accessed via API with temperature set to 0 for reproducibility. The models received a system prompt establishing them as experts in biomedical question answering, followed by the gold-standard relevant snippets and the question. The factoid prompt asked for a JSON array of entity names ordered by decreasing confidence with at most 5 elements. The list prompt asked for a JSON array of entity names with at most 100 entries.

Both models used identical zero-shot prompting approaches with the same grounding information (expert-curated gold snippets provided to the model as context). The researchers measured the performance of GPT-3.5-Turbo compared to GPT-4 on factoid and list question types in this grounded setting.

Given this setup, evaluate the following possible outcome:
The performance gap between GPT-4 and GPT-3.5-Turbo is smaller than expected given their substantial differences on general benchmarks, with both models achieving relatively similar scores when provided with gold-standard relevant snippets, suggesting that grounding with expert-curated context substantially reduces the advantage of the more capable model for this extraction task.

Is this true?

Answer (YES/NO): YES